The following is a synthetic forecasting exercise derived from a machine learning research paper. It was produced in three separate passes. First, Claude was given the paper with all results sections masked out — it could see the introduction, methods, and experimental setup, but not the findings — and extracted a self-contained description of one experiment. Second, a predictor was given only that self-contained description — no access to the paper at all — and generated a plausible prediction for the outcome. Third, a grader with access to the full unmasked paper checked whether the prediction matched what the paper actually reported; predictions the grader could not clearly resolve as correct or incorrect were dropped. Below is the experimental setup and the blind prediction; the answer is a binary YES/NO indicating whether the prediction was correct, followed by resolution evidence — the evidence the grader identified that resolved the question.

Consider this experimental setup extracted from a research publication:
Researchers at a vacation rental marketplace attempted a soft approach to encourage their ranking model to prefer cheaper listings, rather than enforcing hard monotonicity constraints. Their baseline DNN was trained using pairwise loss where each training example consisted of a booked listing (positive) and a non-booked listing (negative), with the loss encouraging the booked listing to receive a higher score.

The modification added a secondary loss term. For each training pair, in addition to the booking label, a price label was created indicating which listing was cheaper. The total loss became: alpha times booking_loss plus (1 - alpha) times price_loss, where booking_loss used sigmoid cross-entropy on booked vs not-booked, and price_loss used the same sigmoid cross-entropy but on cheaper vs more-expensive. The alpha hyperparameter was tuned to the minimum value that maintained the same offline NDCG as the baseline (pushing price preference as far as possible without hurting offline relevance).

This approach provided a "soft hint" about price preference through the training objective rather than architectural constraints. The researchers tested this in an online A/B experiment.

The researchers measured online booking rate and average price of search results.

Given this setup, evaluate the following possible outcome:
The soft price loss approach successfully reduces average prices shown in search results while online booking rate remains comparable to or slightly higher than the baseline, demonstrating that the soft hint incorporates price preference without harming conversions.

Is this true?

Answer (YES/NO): NO